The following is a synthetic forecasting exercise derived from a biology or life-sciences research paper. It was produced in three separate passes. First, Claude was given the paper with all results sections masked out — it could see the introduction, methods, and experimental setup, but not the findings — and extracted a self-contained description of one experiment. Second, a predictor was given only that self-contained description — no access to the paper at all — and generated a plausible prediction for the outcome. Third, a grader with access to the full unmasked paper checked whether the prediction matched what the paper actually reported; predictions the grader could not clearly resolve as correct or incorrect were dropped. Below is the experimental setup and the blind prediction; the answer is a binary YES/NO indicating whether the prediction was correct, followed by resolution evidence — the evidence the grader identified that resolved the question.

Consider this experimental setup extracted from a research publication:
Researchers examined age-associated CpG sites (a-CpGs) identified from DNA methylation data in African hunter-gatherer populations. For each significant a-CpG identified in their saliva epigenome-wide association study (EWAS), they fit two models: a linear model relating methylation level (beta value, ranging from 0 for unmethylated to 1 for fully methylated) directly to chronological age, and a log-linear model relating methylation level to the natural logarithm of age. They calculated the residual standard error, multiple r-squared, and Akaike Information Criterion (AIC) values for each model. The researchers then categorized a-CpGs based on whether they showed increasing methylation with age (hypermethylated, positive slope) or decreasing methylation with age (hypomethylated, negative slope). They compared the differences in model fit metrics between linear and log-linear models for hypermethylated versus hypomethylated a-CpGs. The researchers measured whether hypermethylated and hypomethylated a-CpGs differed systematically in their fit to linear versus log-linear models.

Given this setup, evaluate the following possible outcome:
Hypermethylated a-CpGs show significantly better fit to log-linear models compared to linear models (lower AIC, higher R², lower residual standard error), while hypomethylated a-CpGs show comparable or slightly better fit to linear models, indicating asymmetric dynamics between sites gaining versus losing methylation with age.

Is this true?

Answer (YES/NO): NO